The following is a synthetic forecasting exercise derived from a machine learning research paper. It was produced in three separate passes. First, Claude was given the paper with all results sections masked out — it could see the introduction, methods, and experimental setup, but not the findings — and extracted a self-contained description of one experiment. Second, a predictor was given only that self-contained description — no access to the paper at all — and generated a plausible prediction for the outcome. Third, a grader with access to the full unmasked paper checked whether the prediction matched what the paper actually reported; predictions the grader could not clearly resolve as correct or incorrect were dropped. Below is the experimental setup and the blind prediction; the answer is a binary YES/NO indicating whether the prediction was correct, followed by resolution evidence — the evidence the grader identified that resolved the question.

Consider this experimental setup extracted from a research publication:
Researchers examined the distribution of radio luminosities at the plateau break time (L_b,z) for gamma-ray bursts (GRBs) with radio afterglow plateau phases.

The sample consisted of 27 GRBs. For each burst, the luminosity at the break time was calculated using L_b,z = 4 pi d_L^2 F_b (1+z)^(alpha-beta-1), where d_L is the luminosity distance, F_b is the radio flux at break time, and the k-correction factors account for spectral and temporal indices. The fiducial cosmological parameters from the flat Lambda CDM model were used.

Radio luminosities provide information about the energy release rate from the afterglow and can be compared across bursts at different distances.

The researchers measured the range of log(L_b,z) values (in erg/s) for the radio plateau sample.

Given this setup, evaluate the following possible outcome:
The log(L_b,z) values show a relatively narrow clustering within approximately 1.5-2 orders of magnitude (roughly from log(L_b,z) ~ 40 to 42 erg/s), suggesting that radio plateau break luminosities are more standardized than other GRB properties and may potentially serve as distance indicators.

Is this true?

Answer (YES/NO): NO